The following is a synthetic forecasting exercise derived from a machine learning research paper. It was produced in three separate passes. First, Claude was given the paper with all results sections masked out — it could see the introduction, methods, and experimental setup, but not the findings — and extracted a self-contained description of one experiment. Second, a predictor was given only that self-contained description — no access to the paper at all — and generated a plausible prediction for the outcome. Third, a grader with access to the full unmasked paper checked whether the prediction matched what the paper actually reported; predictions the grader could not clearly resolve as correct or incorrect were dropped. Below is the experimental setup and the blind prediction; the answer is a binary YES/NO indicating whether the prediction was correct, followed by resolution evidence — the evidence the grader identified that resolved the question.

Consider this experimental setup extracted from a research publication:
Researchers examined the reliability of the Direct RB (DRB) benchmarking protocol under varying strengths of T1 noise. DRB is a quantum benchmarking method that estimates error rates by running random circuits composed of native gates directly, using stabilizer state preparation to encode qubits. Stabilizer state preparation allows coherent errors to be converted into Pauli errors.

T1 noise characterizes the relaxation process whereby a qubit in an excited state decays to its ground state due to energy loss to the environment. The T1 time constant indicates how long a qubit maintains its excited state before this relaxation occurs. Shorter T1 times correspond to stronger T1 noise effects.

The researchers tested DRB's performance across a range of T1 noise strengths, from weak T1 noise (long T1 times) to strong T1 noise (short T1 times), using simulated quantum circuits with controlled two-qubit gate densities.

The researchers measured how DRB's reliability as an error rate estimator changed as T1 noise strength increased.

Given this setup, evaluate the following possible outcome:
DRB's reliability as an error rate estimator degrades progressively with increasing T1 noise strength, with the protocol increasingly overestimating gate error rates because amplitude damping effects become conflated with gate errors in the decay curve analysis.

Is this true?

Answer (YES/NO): NO